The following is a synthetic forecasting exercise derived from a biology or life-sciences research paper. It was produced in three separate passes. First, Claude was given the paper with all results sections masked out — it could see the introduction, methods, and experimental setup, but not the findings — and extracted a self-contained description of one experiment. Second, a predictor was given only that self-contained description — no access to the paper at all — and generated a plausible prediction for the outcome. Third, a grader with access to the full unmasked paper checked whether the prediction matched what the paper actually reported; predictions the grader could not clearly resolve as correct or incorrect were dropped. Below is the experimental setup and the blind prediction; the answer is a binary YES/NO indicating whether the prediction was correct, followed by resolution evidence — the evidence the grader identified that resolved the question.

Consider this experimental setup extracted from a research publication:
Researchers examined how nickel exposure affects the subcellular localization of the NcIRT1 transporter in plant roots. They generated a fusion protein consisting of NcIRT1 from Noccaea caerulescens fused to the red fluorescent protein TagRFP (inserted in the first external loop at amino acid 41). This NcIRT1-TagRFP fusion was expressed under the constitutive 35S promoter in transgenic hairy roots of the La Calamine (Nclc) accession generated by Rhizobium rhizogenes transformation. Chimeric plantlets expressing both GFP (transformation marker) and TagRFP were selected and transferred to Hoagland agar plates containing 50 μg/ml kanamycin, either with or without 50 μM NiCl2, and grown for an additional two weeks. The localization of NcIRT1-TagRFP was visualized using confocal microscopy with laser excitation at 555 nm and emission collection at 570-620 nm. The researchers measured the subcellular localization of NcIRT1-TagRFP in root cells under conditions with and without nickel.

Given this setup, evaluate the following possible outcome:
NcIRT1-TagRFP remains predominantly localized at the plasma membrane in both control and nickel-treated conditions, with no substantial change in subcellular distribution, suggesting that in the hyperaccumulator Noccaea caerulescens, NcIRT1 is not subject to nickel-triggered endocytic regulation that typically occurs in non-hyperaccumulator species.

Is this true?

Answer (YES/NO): YES